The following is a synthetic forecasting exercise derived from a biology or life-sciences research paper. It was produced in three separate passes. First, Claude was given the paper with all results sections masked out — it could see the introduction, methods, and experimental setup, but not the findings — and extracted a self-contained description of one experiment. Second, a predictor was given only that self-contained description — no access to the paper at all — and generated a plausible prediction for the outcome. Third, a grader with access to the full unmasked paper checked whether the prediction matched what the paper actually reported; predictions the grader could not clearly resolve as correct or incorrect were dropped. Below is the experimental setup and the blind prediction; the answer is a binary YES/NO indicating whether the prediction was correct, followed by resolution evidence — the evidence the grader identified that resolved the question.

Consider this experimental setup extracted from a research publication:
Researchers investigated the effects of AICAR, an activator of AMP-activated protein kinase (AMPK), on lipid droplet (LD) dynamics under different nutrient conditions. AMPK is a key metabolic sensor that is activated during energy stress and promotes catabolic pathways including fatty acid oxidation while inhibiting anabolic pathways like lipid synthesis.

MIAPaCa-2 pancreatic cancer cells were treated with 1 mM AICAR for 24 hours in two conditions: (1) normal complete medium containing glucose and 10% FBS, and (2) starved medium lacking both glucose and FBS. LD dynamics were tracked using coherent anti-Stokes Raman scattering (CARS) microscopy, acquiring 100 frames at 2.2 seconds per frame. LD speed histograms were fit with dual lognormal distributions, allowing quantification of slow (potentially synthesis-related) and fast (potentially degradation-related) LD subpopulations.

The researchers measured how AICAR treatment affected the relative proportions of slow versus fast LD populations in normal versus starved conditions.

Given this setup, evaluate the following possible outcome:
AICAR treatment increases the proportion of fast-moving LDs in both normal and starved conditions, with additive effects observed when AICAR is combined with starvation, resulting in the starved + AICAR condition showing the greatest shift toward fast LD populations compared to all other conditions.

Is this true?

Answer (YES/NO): NO